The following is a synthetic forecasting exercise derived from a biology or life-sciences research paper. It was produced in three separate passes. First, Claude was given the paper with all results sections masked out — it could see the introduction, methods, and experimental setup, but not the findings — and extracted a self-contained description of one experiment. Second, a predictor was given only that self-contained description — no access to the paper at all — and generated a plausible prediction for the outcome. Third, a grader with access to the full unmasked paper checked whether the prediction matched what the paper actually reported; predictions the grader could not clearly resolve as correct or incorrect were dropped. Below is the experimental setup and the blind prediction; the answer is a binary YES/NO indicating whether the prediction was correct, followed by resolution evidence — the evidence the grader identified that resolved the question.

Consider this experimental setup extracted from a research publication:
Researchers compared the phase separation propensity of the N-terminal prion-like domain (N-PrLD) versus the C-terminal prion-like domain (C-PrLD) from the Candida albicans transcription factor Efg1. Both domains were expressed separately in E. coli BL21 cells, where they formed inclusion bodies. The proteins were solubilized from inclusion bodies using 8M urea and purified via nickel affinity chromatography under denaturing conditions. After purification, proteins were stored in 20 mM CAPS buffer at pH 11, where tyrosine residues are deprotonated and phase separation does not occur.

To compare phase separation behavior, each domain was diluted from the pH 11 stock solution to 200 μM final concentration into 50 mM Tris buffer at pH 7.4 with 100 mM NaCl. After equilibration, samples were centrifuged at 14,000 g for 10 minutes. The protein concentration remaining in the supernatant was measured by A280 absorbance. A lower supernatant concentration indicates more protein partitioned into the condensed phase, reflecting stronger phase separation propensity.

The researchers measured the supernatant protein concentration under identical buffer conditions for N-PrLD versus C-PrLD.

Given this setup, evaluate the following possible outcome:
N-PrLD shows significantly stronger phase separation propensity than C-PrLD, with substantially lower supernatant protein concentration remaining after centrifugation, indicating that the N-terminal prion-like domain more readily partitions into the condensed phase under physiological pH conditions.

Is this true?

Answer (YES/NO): NO